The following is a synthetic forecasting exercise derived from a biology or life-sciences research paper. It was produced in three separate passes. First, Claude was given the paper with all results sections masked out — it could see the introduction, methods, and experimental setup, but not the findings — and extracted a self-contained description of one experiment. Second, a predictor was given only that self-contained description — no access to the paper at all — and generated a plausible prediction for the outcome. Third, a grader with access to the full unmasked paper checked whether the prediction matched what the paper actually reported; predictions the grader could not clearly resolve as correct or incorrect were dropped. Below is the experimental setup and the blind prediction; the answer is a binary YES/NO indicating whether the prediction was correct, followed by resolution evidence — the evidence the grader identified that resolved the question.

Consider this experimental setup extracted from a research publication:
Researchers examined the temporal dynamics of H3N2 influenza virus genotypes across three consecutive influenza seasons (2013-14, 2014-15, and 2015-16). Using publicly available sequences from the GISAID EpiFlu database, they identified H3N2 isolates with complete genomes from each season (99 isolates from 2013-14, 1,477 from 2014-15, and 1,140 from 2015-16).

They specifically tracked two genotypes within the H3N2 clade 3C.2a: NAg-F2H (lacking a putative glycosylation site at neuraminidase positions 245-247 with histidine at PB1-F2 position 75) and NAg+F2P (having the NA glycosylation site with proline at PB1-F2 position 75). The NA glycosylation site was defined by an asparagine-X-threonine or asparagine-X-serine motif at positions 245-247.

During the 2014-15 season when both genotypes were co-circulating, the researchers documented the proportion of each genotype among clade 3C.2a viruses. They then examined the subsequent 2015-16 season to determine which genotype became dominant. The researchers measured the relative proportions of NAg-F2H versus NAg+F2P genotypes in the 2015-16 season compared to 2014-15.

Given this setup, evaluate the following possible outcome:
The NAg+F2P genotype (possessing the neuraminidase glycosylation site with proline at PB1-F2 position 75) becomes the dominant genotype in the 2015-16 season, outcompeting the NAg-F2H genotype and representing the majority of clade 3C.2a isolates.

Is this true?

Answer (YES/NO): YES